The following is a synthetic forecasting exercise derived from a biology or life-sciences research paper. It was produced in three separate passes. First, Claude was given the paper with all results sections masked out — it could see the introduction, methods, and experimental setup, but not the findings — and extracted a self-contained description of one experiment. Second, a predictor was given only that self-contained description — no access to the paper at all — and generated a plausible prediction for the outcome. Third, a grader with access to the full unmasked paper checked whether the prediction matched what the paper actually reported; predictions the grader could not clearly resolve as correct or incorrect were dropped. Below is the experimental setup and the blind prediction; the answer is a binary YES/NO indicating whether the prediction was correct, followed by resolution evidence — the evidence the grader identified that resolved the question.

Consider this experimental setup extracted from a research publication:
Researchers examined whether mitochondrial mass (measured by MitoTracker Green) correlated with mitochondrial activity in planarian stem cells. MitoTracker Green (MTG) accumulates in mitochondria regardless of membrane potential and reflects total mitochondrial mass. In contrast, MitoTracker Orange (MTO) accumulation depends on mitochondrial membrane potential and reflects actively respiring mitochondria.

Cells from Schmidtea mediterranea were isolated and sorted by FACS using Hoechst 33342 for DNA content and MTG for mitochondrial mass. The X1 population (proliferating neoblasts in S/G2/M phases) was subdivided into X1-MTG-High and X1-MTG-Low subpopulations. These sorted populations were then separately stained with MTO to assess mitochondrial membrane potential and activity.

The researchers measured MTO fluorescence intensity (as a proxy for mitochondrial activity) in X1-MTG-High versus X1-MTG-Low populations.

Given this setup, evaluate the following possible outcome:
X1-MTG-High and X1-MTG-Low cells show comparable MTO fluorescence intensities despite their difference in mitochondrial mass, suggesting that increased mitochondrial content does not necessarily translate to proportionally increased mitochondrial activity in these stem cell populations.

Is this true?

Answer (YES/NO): NO